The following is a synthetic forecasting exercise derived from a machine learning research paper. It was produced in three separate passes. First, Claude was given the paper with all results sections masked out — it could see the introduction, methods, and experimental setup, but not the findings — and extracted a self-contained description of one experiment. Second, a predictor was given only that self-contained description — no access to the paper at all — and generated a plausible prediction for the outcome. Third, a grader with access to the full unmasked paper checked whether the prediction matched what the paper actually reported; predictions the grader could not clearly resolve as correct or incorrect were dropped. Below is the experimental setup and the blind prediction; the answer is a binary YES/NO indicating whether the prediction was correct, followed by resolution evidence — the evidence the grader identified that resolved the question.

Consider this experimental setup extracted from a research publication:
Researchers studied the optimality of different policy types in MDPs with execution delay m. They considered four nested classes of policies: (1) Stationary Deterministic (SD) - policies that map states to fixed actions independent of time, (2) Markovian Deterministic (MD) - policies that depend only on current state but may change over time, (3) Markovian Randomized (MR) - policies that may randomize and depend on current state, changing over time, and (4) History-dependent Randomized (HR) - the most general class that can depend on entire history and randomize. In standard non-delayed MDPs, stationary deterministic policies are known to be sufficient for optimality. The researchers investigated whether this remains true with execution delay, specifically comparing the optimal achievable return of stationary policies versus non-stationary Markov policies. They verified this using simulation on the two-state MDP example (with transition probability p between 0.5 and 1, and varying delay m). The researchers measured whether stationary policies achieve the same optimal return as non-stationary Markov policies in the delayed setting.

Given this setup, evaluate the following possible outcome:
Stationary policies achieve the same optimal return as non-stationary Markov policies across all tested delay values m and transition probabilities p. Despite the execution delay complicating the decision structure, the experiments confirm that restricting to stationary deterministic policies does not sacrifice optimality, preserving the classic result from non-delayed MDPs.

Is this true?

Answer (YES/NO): NO